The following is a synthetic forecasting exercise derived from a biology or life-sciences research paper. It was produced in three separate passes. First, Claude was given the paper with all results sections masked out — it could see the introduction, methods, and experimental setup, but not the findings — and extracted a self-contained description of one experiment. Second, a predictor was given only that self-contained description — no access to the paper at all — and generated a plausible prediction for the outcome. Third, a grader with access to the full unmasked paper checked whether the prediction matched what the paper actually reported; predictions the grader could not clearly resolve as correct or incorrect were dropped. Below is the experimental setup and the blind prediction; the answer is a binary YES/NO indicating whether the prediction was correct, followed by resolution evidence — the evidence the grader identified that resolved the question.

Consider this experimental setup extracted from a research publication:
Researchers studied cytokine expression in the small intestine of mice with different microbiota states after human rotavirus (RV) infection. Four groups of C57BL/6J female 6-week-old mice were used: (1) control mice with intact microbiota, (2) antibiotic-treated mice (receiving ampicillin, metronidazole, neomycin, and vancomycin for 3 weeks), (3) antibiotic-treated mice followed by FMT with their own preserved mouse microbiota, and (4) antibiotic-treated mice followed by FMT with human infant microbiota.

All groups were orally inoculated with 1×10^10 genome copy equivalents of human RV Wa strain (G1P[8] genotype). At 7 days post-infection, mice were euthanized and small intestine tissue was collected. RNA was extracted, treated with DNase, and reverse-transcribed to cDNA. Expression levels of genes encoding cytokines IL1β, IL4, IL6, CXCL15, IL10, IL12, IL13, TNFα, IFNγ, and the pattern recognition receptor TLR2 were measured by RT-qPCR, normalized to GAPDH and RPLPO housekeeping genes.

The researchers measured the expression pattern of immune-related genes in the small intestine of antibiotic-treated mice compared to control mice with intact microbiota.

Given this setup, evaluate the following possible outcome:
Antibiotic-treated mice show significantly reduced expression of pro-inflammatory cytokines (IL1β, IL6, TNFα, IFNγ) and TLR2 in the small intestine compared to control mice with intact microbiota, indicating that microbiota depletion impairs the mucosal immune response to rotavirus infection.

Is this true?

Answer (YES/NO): NO